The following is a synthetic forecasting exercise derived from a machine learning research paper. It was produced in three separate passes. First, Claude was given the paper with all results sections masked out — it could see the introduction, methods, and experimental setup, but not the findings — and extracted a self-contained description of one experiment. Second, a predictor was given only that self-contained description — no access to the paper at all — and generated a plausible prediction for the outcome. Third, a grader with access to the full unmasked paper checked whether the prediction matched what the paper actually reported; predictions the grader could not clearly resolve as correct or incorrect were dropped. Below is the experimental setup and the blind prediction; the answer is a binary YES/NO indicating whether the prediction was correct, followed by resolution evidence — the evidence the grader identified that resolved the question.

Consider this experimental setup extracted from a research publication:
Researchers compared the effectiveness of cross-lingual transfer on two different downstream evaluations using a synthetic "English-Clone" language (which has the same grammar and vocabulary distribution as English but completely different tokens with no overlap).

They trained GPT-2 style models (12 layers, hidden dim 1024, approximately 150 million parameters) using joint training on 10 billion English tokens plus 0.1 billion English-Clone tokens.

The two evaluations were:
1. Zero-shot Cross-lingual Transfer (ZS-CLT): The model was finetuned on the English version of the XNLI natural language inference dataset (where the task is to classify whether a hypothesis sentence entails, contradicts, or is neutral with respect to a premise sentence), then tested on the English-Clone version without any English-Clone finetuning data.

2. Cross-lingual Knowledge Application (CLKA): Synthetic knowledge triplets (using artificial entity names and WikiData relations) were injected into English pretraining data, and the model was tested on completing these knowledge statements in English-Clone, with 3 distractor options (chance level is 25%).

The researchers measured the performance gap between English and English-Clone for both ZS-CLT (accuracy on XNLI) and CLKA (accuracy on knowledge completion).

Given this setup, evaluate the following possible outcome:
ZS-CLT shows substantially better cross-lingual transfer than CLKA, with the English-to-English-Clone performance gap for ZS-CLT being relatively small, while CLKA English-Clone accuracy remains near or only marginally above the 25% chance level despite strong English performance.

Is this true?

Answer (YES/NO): YES